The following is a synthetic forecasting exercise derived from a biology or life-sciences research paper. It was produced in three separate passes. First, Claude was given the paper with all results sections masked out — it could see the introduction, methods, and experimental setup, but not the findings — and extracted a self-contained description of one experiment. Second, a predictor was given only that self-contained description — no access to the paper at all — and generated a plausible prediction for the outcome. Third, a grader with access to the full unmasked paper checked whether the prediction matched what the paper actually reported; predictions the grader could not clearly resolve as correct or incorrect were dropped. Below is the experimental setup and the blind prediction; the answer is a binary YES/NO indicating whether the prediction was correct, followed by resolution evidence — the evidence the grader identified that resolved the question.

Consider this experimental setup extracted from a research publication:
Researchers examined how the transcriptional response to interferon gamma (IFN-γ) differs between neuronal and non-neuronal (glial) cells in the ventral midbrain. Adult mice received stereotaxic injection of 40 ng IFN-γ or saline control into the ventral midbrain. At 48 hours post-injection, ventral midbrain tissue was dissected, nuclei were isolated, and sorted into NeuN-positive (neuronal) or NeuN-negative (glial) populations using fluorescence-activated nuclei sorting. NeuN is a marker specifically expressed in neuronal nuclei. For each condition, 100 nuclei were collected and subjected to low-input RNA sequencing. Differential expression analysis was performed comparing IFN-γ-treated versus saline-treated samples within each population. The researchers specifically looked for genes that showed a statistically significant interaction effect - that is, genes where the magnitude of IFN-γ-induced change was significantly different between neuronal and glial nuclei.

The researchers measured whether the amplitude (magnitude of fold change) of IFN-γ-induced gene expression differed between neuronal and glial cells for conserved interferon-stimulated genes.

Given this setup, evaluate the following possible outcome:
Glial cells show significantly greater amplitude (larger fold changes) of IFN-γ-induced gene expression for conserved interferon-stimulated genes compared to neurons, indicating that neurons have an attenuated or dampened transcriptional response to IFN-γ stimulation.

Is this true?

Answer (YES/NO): YES